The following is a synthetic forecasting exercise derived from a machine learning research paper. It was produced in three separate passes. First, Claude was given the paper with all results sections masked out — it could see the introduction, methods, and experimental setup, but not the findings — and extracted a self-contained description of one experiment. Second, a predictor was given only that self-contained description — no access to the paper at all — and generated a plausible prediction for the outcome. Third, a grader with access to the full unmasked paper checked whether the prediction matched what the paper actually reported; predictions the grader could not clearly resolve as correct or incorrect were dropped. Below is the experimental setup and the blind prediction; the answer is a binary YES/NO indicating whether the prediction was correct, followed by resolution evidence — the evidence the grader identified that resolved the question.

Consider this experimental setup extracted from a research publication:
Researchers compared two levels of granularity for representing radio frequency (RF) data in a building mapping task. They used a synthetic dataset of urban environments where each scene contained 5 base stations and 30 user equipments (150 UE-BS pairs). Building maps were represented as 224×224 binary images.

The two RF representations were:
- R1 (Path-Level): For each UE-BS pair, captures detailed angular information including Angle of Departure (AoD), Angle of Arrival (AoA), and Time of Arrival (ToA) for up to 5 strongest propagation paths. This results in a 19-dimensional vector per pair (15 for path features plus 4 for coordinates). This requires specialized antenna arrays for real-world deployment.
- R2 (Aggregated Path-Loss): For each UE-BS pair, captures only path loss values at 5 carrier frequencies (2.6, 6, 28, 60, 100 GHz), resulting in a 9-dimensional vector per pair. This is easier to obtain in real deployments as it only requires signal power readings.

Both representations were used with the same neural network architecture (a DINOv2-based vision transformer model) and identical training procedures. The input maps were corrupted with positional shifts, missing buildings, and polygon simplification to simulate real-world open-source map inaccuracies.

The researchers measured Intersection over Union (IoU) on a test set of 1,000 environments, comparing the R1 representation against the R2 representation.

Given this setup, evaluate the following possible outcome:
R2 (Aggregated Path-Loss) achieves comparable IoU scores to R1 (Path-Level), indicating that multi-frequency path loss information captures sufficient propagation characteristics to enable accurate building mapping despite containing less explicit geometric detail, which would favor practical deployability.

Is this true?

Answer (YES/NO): NO